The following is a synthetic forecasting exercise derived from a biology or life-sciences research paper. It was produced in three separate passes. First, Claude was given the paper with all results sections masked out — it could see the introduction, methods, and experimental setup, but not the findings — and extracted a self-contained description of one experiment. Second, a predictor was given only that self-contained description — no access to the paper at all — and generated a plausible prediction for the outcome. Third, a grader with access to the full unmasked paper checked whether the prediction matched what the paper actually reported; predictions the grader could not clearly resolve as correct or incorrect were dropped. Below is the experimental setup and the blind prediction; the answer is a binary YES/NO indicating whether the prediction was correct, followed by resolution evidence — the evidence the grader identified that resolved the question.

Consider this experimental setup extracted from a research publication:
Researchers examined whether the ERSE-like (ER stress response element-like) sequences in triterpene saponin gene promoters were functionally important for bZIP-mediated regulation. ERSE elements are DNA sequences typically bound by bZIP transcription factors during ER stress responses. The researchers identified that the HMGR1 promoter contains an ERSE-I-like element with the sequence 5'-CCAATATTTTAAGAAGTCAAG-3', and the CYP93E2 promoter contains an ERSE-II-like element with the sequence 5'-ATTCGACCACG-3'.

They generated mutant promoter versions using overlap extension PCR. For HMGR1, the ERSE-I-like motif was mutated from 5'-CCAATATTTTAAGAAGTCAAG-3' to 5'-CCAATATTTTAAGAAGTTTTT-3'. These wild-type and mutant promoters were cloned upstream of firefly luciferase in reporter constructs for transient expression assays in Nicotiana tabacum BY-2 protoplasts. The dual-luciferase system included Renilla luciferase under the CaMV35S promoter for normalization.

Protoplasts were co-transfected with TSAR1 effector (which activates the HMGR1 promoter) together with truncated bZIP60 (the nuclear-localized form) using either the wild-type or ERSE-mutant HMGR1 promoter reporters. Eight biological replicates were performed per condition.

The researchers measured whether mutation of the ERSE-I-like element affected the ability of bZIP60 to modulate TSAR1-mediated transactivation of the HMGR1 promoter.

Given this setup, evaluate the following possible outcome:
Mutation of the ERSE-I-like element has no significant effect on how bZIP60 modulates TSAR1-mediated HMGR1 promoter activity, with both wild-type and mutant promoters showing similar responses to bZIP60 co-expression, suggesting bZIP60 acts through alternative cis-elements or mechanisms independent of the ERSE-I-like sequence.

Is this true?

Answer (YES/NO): YES